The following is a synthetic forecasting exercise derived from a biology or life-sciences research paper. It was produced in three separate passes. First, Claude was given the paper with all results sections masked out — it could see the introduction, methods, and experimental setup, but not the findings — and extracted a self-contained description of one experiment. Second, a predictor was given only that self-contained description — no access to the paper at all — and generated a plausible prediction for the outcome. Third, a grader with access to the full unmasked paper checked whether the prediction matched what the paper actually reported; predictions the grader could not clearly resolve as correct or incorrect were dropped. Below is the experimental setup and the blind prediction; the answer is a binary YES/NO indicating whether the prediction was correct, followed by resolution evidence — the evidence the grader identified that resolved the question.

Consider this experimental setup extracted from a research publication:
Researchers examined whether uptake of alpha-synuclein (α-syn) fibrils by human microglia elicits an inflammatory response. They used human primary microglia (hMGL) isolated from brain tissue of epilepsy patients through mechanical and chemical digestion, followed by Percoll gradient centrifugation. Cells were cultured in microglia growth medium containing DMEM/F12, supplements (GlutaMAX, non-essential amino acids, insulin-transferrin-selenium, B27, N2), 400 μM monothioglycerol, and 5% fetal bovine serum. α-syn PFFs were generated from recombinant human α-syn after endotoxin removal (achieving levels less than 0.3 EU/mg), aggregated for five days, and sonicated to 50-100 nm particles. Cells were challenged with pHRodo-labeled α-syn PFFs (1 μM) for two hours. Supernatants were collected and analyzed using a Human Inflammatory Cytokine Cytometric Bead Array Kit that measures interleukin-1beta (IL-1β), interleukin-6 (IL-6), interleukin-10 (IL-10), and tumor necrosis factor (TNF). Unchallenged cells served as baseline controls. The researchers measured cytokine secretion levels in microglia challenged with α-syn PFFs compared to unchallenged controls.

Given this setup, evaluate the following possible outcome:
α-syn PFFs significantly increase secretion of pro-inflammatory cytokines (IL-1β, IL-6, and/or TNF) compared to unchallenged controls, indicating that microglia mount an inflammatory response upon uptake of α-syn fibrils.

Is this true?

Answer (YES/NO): NO